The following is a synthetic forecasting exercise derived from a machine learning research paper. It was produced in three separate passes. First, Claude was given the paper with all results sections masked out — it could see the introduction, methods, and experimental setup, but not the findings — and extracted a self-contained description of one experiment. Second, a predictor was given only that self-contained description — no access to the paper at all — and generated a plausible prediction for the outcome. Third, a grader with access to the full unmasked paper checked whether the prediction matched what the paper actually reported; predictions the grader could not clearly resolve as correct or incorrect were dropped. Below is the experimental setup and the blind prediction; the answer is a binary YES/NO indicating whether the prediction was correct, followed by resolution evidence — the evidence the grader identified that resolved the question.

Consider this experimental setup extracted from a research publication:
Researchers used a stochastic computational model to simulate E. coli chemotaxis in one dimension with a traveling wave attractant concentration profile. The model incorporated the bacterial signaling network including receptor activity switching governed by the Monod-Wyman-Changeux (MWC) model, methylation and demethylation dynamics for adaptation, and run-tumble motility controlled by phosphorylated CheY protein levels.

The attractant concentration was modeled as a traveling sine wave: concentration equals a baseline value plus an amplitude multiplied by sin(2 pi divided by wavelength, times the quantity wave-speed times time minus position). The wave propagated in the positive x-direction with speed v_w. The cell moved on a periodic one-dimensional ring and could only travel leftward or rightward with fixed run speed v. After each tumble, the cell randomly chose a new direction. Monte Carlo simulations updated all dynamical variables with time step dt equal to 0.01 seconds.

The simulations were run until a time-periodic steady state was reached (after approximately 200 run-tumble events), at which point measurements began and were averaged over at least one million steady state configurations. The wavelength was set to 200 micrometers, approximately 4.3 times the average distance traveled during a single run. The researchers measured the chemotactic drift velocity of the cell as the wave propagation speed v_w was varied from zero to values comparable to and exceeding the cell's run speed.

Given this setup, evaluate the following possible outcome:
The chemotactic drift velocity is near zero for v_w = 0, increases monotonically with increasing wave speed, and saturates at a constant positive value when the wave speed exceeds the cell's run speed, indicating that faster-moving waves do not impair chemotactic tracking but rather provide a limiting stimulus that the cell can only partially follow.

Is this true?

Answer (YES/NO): NO